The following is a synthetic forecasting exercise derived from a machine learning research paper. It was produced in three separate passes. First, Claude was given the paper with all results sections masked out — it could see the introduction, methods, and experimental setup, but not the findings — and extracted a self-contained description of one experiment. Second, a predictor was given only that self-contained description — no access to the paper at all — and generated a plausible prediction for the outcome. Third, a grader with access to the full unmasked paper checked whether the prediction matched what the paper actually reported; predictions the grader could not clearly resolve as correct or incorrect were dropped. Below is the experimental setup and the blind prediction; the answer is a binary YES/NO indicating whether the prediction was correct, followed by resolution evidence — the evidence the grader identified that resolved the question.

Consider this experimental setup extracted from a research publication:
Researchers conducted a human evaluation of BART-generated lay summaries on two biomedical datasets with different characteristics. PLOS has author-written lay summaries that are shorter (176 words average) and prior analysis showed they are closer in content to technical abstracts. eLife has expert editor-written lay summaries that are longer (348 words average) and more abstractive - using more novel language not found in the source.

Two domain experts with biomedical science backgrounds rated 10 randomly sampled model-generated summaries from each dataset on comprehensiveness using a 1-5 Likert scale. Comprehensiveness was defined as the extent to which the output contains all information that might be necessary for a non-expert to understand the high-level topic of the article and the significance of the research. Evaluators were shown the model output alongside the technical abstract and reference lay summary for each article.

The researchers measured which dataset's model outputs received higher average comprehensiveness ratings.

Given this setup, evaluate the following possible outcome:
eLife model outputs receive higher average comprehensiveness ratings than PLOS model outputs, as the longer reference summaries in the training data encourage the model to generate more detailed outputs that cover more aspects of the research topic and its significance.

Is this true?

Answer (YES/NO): NO